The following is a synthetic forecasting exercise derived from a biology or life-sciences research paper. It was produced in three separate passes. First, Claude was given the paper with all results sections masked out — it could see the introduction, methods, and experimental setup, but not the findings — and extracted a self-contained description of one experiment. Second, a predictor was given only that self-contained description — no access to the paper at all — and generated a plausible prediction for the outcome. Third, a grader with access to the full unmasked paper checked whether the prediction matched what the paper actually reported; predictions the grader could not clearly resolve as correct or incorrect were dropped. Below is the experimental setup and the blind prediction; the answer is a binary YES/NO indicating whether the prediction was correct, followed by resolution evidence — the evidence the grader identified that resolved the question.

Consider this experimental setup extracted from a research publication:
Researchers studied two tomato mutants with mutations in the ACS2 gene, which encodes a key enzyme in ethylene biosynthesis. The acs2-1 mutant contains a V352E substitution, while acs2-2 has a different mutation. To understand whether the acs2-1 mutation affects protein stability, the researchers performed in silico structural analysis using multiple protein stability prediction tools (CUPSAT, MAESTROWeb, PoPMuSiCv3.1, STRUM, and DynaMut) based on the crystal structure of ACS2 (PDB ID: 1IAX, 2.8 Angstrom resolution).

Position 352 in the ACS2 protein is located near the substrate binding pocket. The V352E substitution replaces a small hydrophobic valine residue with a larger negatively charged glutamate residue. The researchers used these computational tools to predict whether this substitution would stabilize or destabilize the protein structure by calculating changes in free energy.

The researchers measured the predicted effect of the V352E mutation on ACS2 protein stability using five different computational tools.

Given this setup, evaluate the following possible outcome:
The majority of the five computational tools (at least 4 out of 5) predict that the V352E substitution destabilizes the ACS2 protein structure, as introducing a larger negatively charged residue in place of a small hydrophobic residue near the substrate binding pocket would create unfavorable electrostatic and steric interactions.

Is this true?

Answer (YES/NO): NO